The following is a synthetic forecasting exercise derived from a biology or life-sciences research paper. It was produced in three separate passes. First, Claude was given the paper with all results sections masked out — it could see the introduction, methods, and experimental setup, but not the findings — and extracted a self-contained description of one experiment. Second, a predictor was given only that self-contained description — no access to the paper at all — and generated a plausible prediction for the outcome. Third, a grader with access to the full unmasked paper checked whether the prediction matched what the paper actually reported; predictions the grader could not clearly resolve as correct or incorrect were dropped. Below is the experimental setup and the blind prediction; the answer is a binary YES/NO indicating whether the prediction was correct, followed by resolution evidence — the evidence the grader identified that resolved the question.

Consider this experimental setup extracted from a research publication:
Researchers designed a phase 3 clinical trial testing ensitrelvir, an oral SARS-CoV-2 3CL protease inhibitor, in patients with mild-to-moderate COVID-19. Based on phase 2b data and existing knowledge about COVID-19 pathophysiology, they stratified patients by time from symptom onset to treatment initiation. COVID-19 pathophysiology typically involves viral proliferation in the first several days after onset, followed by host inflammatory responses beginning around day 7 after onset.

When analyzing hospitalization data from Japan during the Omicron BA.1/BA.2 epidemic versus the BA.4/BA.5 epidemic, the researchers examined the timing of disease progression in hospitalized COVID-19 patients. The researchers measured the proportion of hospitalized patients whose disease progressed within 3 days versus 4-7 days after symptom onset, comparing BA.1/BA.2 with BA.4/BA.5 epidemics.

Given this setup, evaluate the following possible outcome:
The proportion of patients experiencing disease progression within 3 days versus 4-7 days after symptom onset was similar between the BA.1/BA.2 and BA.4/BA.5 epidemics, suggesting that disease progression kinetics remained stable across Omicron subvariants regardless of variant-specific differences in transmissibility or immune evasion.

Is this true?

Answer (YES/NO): NO